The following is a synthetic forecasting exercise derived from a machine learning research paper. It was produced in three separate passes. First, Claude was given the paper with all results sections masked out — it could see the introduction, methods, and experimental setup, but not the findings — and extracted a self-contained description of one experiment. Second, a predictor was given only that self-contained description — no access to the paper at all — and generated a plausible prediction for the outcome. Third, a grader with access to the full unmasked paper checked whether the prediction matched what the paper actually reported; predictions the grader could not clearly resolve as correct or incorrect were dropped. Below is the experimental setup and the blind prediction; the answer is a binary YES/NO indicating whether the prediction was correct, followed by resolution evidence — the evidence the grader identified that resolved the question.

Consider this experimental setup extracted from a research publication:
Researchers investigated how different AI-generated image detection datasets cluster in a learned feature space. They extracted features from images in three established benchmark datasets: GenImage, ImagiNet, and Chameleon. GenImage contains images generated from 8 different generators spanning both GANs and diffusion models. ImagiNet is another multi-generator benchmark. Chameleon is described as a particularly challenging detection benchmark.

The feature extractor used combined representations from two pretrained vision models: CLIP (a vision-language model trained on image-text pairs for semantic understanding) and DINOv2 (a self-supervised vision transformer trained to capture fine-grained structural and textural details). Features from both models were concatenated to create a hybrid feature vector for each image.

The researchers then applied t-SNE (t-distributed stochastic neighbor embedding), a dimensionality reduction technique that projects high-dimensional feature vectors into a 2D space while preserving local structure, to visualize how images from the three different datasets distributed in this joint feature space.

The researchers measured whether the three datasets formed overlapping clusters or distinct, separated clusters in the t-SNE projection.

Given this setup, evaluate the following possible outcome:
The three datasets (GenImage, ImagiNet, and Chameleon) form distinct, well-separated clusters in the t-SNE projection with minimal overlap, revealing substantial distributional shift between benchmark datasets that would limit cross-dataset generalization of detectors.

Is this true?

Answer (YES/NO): YES